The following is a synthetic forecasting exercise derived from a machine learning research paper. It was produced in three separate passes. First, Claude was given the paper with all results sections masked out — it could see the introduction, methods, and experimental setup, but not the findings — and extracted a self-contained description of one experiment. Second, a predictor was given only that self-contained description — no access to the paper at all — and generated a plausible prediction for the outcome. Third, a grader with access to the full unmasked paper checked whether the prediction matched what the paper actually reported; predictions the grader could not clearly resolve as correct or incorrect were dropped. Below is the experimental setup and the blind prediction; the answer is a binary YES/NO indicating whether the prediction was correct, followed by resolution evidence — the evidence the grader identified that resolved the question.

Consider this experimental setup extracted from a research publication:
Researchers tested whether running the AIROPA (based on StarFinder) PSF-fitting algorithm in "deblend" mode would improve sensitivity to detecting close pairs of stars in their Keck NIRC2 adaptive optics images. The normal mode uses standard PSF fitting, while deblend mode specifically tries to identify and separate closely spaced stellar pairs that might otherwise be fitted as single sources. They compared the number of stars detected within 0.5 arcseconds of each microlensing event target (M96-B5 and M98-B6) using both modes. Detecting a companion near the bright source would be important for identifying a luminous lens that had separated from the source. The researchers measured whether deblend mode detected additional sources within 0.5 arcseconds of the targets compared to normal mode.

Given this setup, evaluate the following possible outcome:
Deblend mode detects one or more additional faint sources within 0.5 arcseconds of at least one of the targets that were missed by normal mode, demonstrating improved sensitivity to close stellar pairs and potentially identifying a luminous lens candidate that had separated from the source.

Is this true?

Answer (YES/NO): NO